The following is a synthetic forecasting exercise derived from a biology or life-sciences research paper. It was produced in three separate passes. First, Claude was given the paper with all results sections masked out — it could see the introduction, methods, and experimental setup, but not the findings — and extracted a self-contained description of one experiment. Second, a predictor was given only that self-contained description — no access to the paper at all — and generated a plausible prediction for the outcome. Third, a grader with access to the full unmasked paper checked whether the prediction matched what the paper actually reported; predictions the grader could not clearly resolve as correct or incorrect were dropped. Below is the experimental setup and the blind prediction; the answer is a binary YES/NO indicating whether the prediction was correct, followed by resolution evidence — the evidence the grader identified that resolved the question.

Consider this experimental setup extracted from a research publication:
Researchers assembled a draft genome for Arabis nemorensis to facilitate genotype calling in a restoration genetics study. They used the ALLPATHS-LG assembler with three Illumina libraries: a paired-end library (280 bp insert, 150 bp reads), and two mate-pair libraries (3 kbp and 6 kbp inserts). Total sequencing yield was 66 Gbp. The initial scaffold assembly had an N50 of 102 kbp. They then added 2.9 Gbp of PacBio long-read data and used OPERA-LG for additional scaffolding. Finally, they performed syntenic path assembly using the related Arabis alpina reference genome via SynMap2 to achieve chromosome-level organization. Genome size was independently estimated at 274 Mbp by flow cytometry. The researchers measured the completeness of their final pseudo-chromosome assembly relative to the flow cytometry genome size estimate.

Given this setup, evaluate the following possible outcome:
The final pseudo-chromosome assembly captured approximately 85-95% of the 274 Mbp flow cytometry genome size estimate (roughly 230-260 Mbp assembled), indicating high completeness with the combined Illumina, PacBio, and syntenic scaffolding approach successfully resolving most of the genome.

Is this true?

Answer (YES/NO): NO